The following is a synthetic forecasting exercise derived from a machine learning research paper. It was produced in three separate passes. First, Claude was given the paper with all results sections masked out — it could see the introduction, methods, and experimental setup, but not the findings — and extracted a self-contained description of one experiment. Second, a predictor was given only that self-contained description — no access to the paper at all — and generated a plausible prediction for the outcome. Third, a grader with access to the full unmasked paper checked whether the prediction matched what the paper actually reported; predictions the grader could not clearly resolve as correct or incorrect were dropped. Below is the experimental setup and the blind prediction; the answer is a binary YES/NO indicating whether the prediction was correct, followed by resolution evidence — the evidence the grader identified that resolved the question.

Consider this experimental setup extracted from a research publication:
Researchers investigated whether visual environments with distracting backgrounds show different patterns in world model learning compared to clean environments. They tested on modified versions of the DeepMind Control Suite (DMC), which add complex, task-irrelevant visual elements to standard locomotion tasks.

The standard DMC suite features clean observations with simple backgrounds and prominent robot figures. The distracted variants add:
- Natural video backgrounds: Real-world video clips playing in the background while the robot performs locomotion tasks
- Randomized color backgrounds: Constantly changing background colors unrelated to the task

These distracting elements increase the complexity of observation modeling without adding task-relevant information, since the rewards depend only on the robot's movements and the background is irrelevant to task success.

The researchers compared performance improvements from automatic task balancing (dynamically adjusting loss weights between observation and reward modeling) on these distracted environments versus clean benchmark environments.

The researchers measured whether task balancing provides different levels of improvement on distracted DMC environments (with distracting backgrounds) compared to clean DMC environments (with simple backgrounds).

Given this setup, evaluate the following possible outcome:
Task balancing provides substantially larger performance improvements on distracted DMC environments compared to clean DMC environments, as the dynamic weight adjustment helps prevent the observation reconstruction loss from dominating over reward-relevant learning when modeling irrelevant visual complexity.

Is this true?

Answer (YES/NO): YES